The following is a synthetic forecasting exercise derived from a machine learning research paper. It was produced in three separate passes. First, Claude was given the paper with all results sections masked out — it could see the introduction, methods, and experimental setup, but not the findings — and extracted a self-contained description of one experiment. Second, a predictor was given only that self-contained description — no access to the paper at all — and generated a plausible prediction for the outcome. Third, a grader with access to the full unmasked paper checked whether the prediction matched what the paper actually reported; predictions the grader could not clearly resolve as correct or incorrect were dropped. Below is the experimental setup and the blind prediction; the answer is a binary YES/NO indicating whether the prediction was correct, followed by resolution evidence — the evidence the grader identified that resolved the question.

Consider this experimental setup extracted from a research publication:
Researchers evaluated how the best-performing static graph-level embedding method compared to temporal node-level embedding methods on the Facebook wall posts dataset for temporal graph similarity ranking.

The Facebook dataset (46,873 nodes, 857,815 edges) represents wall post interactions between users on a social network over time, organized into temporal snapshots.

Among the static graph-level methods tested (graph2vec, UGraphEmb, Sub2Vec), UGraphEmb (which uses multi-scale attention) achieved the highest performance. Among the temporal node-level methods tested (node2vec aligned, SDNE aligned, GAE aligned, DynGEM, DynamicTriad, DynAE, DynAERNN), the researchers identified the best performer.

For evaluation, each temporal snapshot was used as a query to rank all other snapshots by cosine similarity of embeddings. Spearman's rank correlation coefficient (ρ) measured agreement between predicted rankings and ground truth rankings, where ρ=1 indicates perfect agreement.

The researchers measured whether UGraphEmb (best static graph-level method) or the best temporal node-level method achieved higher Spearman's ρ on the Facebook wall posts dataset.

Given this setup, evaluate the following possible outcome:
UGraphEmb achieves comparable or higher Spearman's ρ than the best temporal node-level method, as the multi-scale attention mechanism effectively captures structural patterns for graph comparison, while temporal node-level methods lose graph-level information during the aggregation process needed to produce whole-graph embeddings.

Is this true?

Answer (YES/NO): YES